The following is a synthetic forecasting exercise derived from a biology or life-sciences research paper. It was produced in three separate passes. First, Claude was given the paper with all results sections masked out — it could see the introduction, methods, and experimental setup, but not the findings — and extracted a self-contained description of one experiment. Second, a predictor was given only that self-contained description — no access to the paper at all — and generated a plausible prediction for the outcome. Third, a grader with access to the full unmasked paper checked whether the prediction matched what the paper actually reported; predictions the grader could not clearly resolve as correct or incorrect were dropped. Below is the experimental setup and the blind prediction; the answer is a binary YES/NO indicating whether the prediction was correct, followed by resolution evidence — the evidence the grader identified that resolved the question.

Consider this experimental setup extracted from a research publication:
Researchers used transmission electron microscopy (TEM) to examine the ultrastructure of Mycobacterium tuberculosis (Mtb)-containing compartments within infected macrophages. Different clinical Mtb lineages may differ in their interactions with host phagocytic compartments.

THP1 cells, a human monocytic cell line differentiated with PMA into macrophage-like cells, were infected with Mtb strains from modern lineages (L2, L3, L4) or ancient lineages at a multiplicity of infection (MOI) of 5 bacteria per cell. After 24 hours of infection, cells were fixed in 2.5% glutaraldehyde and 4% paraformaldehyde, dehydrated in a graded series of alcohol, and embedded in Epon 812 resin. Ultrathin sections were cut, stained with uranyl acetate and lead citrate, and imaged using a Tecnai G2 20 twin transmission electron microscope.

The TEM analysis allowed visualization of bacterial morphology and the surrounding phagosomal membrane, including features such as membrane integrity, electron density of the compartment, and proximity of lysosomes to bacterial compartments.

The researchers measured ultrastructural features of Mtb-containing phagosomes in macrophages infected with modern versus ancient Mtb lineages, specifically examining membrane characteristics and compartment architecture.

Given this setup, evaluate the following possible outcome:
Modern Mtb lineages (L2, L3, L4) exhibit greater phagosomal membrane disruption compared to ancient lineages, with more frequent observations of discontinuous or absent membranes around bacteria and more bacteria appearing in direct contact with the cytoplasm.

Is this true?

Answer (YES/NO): NO